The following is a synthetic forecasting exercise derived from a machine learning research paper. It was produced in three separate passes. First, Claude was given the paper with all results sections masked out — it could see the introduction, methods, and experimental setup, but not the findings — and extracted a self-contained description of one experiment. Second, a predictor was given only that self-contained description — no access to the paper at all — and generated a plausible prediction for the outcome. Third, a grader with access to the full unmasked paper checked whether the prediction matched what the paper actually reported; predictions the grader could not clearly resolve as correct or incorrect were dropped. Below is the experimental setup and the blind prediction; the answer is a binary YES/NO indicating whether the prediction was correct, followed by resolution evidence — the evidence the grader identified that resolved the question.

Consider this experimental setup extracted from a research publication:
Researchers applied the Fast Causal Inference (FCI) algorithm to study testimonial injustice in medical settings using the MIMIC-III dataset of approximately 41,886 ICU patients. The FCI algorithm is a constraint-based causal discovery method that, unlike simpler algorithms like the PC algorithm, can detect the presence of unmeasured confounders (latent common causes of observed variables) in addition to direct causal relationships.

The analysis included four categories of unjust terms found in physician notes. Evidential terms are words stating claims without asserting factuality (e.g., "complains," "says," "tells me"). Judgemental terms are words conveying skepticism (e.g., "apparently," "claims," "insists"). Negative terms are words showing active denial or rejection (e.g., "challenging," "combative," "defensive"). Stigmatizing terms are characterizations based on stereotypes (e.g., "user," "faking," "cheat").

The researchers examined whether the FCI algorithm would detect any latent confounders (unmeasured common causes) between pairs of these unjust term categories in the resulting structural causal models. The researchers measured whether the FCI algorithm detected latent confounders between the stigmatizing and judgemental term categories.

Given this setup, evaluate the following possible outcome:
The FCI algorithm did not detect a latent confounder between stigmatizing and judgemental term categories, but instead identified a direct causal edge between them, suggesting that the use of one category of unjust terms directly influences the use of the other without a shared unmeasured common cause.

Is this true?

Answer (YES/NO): NO